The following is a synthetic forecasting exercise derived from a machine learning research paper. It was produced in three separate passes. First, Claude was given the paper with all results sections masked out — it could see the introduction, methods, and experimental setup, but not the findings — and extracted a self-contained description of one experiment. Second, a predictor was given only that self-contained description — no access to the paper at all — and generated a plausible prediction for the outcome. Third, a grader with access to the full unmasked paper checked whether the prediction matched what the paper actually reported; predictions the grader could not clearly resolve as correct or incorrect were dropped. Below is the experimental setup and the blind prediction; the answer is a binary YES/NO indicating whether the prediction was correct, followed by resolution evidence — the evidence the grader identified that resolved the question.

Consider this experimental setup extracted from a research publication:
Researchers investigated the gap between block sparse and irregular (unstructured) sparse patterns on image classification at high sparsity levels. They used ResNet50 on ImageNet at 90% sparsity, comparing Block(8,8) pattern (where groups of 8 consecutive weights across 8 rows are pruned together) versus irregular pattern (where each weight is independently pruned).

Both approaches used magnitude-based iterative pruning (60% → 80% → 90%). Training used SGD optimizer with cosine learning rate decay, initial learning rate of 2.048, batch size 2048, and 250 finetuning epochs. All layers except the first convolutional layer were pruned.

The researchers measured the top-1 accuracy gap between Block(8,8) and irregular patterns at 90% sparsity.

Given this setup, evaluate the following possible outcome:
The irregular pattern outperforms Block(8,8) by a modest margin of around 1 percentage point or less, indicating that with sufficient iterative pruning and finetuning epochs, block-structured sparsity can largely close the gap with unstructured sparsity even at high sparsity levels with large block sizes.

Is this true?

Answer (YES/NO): NO